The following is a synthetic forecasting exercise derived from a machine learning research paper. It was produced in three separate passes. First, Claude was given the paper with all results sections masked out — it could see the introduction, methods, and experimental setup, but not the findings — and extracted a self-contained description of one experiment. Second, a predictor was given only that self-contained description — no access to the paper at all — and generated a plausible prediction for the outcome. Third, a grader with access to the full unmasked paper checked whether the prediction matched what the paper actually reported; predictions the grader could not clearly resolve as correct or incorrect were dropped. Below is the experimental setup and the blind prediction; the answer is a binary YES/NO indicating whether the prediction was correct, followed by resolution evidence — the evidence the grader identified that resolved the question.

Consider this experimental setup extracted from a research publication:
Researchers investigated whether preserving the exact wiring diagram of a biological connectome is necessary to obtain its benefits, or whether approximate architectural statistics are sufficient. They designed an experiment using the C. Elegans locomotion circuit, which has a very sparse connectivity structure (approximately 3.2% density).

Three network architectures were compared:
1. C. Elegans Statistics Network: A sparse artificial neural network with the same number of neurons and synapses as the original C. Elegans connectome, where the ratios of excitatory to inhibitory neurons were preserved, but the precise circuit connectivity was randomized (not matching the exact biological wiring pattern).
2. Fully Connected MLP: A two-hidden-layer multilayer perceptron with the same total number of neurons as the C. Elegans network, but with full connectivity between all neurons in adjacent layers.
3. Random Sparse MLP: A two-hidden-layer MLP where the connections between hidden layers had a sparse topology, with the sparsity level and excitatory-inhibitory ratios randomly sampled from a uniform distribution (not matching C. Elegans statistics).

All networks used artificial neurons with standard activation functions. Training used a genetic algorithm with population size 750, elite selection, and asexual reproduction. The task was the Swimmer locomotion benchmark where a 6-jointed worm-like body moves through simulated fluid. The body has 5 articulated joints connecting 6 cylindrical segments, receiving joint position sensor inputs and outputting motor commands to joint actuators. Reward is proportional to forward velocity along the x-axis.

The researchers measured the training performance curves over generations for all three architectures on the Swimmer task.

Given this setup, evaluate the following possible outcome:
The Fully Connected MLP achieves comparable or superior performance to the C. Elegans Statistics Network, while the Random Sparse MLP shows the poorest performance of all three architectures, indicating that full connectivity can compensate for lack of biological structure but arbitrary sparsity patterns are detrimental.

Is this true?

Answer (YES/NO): NO